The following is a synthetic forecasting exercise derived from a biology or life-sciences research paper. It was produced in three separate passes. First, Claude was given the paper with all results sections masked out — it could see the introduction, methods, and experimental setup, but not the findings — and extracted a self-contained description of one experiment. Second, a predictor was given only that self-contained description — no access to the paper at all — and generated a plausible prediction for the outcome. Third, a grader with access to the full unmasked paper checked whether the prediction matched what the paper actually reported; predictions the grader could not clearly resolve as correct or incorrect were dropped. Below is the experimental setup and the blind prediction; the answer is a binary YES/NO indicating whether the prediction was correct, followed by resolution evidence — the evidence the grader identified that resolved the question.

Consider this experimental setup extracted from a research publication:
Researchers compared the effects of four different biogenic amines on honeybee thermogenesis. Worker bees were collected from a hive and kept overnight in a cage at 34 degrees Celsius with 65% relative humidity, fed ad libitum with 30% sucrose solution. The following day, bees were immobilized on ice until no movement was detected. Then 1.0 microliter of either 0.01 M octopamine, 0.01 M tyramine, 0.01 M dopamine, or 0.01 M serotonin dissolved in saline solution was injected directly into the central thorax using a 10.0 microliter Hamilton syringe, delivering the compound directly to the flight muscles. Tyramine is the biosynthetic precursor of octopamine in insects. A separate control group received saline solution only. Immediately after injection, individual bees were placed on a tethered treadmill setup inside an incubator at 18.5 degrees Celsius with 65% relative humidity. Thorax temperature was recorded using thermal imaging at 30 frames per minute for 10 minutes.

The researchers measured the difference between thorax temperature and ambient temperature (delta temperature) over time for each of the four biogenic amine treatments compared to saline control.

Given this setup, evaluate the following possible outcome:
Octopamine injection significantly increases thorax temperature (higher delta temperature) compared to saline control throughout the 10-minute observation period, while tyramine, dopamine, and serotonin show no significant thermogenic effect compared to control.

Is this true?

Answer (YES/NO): NO